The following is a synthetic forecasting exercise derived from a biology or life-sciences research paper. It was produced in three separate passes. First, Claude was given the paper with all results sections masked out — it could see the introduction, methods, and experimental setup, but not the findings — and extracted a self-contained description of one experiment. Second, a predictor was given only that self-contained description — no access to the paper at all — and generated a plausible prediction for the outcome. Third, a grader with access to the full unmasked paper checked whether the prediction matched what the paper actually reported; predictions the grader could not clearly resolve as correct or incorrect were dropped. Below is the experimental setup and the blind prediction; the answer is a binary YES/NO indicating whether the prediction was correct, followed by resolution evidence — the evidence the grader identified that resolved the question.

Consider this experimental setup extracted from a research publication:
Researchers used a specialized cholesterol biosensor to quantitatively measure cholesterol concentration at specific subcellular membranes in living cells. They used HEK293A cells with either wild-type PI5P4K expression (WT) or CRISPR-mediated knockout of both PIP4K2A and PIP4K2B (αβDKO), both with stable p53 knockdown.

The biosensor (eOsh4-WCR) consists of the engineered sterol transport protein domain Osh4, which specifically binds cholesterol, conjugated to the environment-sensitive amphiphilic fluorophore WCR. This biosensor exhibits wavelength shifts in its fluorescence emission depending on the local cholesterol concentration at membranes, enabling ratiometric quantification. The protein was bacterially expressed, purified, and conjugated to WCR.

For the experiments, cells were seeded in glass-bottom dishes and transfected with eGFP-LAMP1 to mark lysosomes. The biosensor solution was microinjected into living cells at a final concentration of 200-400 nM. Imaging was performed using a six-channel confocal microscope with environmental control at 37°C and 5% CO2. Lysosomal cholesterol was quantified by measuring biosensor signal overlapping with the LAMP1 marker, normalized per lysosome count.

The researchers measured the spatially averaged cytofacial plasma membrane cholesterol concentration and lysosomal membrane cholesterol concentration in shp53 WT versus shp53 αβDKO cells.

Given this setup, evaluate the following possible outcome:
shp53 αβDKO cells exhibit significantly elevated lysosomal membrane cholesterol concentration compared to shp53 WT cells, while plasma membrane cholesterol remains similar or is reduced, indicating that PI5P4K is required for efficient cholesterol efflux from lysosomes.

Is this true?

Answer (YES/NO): YES